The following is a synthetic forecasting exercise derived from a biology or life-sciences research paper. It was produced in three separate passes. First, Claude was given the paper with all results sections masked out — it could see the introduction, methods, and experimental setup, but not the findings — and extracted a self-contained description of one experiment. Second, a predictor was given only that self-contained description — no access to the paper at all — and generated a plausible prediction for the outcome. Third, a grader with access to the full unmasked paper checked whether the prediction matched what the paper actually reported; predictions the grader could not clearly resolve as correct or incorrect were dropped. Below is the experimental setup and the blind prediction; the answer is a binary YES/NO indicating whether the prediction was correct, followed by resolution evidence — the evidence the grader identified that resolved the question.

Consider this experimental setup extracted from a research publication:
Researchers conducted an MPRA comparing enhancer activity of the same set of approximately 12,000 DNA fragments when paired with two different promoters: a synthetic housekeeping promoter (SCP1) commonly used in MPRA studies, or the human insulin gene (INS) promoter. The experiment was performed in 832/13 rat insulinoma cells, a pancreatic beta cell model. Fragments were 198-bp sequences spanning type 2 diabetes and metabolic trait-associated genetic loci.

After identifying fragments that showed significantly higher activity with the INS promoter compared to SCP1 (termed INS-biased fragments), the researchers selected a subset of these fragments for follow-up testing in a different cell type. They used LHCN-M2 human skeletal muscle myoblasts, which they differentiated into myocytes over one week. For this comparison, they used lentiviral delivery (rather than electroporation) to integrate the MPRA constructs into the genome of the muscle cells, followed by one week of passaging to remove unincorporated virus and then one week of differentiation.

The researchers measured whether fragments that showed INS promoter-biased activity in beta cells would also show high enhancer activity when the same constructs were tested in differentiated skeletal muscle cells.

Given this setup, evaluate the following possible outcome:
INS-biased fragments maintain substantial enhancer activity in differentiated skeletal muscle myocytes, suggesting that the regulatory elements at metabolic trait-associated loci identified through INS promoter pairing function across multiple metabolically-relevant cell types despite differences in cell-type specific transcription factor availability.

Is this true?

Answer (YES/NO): NO